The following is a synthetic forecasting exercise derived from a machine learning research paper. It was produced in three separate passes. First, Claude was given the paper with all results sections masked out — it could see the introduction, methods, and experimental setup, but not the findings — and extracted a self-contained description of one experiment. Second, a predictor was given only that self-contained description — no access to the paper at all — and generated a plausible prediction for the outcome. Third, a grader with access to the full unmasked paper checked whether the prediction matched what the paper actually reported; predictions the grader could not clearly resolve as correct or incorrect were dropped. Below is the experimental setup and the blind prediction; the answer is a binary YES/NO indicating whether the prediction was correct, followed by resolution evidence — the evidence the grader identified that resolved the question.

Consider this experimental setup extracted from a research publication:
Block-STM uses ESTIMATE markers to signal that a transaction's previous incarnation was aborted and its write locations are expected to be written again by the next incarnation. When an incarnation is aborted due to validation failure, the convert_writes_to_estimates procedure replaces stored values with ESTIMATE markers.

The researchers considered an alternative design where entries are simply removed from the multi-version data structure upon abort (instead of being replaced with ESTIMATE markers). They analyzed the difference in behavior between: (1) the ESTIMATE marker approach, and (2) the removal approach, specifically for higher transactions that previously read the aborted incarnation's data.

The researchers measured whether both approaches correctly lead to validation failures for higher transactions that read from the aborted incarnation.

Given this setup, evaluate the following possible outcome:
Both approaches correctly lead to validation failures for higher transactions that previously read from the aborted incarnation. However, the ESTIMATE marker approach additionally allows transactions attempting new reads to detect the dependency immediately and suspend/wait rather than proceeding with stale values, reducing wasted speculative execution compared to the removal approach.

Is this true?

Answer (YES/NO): YES